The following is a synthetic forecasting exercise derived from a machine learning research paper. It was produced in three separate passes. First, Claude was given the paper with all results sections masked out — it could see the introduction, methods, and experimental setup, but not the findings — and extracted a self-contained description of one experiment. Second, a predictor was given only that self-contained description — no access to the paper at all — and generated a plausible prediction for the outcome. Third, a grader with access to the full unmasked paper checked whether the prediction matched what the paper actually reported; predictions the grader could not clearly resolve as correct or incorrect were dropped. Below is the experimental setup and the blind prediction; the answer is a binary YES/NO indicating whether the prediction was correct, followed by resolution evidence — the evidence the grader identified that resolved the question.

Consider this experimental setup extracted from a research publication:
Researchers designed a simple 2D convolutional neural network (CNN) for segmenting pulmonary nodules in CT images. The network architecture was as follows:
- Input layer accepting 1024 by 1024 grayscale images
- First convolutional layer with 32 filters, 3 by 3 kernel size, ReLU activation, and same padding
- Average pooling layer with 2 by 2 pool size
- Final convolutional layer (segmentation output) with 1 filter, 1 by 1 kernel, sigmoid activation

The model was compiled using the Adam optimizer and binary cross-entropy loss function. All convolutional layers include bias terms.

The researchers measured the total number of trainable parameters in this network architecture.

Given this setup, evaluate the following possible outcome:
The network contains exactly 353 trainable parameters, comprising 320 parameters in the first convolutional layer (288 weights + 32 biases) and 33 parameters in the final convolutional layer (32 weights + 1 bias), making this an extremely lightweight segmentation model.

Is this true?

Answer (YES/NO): YES